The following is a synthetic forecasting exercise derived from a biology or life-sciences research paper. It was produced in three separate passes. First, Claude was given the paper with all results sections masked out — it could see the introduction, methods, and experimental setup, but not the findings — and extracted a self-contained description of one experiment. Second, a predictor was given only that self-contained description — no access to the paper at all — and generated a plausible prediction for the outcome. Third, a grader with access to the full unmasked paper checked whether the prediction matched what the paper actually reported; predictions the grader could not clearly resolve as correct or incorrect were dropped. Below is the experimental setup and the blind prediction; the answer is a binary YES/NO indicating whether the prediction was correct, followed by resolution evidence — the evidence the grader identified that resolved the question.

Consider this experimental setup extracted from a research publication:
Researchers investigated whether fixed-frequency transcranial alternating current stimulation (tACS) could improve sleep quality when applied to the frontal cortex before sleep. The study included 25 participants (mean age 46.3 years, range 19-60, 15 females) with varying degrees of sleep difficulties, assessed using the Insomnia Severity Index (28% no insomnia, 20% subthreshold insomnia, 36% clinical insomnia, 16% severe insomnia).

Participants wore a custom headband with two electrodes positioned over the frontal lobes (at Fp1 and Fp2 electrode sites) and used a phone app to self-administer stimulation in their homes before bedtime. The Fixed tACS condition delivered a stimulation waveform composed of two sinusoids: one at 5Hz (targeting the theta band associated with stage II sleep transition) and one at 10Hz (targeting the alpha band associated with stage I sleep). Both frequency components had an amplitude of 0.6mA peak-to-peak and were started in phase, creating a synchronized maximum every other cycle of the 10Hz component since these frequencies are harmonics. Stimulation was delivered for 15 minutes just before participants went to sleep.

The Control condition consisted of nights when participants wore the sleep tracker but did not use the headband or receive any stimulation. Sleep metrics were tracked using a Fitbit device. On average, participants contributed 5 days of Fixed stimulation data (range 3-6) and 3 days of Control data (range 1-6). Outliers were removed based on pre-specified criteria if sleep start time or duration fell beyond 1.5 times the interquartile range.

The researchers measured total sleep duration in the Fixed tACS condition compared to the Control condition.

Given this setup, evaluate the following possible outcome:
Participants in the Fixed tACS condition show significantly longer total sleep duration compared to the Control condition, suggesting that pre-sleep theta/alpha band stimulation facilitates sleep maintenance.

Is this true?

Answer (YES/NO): NO